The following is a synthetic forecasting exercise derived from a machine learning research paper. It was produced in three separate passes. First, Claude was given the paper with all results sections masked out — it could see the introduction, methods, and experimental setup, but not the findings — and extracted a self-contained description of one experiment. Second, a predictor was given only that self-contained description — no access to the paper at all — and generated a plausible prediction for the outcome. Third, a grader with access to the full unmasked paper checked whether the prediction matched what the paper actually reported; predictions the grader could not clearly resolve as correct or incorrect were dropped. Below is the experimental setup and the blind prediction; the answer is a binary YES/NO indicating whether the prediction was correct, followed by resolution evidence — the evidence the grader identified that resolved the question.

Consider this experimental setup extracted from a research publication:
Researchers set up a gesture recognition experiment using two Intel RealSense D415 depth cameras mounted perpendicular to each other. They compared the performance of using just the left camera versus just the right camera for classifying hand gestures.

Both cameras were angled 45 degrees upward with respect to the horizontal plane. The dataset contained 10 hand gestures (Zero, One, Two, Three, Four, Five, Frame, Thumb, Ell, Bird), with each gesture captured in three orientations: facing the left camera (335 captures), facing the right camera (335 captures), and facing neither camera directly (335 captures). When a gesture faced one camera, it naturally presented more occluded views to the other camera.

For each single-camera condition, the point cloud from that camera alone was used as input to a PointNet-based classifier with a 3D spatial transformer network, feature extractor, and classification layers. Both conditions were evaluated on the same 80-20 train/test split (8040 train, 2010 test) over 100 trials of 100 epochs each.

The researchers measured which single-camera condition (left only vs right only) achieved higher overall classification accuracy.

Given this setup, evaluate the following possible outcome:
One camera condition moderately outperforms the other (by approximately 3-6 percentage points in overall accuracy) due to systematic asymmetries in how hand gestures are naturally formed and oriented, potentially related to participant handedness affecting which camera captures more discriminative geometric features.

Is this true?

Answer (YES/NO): NO